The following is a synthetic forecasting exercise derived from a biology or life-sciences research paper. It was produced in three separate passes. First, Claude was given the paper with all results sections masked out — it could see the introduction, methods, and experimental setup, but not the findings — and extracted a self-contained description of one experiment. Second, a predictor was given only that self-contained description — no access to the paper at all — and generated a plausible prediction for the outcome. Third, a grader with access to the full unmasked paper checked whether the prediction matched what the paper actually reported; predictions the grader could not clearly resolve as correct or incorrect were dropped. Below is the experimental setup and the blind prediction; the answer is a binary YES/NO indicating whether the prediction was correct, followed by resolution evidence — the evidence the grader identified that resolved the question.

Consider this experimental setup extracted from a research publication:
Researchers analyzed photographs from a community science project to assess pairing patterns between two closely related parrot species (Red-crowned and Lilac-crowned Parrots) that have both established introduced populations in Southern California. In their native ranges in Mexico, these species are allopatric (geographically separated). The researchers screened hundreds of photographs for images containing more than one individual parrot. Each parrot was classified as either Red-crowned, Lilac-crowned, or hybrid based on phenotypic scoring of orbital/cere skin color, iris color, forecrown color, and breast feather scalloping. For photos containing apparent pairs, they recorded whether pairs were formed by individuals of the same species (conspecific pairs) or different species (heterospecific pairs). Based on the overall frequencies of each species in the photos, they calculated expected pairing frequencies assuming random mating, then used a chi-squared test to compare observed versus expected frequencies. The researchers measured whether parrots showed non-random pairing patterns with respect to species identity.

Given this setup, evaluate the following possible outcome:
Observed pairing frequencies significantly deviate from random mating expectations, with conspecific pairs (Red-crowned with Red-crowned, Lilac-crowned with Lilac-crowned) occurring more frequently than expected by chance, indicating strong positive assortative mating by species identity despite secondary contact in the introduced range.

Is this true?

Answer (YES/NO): YES